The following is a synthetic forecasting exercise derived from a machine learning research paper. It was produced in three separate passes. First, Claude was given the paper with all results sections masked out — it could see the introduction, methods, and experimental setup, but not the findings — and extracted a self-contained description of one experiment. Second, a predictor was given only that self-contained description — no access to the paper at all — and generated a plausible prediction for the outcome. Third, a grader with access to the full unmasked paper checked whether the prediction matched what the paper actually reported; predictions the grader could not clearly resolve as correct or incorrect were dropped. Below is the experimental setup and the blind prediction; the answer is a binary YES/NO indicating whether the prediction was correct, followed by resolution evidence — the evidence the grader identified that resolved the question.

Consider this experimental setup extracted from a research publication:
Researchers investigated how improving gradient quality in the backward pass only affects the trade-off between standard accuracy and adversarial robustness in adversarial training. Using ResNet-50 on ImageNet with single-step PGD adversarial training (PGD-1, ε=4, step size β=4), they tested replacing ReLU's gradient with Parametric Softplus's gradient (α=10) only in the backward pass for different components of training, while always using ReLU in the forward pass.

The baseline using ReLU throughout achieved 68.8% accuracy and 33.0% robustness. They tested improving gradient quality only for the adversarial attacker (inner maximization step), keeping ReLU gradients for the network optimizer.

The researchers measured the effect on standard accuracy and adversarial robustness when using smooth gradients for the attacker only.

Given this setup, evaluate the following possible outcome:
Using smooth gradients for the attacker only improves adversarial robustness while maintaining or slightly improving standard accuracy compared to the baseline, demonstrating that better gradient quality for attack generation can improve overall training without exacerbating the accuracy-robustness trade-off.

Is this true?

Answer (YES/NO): NO